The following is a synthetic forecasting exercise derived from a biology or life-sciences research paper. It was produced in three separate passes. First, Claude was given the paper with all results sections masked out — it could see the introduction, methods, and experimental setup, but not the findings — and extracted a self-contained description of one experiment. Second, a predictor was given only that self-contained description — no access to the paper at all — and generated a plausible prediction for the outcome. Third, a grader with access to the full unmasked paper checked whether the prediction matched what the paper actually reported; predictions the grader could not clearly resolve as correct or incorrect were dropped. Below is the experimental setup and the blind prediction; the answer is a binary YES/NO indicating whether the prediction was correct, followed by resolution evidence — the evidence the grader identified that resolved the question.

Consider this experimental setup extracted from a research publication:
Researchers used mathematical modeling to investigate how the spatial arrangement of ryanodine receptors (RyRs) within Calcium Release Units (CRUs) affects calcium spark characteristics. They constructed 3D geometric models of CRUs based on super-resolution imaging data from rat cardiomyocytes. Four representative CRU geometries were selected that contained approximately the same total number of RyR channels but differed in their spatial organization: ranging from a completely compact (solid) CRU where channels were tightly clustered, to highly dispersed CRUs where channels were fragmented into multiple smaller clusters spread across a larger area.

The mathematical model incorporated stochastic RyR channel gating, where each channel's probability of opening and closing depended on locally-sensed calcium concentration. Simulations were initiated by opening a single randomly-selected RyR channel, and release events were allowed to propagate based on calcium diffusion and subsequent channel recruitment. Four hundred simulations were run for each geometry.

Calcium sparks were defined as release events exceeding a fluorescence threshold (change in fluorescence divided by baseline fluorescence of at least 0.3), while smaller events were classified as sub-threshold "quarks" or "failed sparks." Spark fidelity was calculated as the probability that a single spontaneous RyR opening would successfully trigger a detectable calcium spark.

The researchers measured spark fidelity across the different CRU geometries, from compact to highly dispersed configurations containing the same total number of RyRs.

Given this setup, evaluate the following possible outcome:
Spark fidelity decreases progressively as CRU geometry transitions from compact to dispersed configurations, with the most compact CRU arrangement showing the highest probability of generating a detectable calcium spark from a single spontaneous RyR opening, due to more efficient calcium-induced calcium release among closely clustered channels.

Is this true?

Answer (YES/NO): YES